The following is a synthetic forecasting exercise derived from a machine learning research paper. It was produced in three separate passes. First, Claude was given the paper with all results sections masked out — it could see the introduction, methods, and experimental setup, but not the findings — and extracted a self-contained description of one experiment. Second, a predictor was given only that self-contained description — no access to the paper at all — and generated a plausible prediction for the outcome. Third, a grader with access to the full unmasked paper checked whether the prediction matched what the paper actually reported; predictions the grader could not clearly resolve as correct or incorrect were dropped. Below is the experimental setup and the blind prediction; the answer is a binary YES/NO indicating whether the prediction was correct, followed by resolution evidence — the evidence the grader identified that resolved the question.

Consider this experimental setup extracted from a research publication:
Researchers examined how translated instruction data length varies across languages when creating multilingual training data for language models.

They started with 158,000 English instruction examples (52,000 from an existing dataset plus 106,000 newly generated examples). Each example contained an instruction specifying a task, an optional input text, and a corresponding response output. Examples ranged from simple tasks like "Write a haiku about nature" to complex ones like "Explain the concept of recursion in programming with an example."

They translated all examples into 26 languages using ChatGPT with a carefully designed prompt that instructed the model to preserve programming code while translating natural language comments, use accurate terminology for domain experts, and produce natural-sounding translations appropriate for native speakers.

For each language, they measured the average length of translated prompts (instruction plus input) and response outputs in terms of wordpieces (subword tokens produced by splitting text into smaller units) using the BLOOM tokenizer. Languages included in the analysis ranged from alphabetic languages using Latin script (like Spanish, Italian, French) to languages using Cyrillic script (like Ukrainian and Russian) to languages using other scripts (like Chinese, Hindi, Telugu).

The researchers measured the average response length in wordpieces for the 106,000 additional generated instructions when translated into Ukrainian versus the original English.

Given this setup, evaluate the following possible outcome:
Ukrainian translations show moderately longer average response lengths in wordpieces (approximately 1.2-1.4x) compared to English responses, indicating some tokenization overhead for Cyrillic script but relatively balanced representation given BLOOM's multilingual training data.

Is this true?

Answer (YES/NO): NO